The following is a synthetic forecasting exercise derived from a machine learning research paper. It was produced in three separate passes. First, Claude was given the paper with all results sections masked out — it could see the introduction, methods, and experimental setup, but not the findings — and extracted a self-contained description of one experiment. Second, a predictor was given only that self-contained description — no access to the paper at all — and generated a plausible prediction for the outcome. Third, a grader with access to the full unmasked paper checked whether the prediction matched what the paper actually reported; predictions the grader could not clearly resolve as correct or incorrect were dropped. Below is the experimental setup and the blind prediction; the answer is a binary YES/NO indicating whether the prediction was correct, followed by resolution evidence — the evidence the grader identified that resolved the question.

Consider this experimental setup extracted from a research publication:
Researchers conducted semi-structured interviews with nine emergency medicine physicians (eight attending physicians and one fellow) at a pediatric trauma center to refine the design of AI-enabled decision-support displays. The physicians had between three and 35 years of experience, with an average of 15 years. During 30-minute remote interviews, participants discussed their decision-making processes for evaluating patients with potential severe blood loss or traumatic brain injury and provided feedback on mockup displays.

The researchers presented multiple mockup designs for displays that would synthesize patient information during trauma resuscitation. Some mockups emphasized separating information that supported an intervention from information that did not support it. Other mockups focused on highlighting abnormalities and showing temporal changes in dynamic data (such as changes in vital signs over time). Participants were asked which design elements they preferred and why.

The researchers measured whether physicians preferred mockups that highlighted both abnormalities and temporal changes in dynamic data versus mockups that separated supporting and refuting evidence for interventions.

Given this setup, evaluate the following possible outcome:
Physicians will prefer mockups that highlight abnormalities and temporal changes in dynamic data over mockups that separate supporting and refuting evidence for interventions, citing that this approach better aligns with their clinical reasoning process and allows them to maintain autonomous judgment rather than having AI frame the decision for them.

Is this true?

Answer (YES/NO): NO